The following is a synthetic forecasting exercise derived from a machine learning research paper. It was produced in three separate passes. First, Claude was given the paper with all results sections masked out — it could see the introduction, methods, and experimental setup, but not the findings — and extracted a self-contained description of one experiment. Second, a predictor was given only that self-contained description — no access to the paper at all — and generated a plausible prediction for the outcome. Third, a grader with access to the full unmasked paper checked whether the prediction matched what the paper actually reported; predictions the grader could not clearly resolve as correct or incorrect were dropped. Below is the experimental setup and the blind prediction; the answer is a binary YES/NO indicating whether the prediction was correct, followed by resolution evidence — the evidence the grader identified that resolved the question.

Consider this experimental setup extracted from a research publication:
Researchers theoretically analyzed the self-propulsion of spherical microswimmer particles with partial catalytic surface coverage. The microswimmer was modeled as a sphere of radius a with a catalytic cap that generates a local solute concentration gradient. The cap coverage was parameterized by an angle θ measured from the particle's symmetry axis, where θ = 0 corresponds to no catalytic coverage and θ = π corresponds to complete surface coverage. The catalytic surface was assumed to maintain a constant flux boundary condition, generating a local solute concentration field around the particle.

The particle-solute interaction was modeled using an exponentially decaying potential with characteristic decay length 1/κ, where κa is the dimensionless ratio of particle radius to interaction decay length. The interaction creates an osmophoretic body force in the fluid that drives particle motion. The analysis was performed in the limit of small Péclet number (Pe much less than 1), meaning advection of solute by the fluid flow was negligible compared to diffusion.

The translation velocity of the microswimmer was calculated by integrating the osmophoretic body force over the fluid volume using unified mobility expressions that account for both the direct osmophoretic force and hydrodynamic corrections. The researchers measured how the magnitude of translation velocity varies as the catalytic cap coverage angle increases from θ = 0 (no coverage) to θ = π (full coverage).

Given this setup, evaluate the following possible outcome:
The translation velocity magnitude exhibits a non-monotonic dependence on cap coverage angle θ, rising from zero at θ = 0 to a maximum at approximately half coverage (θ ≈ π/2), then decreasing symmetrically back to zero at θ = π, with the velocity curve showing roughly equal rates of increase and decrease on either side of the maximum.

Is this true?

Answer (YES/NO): YES